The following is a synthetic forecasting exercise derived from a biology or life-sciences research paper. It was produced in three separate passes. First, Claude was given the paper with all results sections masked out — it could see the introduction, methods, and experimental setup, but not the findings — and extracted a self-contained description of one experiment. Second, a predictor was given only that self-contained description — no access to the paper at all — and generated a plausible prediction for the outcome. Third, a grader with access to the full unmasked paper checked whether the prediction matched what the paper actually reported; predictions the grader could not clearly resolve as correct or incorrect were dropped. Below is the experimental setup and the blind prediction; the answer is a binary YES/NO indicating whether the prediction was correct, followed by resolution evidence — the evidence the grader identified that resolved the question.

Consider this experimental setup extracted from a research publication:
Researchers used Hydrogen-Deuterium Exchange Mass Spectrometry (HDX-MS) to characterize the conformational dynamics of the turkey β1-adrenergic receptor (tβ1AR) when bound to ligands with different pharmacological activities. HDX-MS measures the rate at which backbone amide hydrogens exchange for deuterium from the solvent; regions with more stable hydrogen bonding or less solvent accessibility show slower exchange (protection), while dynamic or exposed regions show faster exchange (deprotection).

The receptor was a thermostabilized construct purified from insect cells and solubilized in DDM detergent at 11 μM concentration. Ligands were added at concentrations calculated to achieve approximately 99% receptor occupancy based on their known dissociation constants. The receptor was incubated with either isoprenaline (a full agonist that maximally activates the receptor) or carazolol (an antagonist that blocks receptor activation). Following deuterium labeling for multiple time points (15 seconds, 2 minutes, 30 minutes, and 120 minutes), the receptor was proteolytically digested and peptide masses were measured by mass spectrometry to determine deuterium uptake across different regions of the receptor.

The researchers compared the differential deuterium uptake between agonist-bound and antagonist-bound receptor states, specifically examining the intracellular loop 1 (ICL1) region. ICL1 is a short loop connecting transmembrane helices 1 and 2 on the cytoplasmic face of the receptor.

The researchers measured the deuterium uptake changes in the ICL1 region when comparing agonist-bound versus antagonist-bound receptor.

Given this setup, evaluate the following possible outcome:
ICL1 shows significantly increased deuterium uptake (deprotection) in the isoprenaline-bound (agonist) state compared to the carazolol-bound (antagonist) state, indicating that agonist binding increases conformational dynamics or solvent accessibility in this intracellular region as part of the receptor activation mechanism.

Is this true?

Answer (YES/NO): YES